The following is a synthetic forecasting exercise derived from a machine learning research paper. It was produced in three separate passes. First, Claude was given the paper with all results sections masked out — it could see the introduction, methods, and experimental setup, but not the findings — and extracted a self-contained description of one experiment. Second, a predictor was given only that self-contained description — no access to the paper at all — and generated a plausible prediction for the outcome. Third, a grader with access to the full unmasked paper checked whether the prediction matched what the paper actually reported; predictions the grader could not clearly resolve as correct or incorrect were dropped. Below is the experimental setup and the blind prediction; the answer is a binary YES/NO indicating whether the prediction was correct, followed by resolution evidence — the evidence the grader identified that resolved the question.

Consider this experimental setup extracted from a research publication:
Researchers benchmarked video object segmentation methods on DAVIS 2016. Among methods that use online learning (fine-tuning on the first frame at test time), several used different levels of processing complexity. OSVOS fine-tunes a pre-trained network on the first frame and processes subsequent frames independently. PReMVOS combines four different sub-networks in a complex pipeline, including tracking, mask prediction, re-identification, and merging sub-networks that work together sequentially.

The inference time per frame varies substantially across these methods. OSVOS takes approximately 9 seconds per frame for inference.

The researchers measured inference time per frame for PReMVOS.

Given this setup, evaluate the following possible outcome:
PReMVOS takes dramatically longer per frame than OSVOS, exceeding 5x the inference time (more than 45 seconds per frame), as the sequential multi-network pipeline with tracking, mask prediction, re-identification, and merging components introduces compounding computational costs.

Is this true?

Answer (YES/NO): NO